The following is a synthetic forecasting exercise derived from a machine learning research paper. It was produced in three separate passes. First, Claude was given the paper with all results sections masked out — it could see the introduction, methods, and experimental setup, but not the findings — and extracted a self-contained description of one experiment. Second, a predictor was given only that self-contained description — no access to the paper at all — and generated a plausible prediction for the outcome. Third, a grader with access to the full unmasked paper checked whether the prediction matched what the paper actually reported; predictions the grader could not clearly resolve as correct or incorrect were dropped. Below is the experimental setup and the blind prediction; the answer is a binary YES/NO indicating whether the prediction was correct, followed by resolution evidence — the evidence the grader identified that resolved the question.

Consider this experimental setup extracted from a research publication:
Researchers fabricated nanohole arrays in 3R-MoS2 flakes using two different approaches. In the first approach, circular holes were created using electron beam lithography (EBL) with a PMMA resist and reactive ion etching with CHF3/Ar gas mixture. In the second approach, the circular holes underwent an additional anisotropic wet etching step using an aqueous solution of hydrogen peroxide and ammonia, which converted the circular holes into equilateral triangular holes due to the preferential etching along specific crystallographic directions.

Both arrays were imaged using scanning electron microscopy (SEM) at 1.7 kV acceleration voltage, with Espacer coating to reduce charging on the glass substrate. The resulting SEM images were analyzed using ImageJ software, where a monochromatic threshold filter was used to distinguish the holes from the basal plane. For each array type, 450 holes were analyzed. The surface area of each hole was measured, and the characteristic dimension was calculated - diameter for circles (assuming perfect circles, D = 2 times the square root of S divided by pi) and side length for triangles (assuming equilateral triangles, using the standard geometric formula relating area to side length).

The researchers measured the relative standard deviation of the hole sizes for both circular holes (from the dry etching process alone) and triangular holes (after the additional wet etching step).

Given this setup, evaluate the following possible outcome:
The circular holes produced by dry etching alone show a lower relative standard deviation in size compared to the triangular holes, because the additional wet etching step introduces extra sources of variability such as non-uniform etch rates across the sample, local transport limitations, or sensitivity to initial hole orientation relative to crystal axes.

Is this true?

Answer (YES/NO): NO